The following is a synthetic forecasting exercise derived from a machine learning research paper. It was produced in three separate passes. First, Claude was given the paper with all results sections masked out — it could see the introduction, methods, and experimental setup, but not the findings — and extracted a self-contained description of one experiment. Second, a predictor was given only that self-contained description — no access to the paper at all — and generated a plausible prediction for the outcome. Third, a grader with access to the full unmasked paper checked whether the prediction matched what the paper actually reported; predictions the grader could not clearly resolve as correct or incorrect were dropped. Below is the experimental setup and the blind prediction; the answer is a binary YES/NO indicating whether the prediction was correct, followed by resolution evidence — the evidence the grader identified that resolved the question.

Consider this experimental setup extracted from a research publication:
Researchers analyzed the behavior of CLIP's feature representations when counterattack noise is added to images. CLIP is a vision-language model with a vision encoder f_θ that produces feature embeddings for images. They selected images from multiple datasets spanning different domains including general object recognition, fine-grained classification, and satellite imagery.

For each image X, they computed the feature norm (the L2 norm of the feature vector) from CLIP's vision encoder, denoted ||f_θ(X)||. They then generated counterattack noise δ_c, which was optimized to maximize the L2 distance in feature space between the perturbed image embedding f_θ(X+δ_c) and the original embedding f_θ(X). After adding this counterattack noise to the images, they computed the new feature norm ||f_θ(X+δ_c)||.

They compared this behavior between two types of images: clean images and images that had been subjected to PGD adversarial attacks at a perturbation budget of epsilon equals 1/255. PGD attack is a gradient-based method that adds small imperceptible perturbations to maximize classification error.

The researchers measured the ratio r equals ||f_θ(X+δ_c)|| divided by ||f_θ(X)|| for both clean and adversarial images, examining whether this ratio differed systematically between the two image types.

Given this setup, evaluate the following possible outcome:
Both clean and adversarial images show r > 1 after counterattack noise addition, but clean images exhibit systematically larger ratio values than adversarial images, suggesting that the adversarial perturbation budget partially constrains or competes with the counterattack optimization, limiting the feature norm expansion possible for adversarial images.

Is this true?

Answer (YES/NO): NO